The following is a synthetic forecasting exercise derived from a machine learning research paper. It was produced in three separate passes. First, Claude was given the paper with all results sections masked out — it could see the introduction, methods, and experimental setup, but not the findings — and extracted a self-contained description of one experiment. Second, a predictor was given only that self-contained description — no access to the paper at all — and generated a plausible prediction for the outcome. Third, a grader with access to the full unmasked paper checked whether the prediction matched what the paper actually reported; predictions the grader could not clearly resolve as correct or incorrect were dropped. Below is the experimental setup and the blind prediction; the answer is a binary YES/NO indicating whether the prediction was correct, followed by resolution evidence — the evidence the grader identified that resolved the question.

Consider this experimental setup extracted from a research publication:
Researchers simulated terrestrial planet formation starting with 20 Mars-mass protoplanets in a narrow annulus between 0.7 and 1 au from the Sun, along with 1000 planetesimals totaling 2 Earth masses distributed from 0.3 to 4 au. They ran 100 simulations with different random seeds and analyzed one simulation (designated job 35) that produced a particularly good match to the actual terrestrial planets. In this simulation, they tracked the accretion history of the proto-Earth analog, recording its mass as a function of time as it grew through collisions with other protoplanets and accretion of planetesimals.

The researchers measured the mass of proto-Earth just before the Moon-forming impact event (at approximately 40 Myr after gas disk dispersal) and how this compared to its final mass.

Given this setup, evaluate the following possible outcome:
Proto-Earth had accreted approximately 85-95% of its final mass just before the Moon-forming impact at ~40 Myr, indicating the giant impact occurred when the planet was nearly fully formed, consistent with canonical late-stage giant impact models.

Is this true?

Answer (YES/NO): NO